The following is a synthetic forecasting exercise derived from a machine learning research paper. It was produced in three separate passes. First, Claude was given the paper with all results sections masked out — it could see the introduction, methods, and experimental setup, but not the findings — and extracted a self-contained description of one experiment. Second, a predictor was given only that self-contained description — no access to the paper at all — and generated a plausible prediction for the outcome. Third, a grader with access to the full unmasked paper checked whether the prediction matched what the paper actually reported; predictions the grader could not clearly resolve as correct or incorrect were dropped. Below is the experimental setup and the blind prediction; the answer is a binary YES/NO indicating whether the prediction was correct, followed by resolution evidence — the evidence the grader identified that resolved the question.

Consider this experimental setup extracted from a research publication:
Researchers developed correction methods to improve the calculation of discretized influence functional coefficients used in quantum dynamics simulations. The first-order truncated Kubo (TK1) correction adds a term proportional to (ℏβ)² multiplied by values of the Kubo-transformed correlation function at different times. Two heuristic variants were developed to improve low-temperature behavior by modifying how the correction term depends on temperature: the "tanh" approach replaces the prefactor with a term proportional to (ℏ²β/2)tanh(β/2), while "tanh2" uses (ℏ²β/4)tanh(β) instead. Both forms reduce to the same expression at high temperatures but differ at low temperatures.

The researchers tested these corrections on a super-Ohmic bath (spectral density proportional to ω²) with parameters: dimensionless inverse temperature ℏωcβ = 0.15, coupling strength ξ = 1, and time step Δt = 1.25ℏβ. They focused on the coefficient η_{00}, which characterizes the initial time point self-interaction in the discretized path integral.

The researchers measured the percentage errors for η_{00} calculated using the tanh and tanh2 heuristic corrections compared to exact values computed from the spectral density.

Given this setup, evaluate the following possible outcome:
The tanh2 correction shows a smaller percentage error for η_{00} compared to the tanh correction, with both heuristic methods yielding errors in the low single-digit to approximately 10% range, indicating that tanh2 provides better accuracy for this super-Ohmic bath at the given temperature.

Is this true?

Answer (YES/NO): NO